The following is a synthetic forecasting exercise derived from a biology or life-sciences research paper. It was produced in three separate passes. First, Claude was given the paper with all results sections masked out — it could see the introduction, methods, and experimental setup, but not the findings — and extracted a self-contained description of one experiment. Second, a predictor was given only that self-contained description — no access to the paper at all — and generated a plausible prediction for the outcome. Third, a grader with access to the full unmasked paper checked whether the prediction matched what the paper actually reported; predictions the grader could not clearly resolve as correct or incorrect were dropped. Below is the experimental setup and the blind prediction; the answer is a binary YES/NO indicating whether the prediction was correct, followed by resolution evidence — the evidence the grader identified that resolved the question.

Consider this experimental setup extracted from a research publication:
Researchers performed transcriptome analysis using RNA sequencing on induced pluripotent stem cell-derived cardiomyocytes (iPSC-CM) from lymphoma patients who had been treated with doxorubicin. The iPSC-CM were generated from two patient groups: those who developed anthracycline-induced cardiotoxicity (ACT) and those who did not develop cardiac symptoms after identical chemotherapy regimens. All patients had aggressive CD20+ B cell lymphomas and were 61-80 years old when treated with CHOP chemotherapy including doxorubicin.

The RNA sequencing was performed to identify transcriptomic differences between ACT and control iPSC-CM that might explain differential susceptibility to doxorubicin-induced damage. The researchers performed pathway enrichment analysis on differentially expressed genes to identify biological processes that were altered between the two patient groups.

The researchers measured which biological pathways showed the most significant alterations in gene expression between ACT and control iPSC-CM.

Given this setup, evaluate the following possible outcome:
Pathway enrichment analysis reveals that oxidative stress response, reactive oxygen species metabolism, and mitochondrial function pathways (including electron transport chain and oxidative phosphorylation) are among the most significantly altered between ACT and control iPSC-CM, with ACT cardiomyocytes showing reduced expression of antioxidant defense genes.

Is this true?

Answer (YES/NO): NO